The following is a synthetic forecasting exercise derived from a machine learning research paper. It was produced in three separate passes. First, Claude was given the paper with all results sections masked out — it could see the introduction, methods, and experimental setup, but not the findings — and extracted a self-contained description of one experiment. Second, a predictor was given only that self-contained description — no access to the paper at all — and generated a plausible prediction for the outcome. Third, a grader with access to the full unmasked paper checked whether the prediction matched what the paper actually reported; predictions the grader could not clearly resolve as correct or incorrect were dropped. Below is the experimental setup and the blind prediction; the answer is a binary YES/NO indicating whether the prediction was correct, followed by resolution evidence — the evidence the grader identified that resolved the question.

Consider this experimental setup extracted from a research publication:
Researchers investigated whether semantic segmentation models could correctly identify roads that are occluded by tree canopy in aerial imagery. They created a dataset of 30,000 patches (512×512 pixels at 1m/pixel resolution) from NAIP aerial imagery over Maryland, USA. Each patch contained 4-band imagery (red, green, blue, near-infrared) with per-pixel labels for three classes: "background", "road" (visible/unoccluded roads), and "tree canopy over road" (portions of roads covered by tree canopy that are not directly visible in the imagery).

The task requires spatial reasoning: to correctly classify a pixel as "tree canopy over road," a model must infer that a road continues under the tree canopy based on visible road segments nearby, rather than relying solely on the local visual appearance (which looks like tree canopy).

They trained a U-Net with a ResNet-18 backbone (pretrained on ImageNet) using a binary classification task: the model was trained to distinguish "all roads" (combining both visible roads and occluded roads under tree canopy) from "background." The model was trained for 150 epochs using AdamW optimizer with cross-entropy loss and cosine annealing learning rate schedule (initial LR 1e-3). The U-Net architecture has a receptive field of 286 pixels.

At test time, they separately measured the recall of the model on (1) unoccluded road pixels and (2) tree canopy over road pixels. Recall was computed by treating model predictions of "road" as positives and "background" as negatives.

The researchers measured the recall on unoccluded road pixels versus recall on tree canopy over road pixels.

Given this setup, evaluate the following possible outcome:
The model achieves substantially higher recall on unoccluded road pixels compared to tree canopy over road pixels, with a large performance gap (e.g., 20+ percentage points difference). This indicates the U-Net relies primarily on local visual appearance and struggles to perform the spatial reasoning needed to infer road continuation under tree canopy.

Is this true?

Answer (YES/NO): YES